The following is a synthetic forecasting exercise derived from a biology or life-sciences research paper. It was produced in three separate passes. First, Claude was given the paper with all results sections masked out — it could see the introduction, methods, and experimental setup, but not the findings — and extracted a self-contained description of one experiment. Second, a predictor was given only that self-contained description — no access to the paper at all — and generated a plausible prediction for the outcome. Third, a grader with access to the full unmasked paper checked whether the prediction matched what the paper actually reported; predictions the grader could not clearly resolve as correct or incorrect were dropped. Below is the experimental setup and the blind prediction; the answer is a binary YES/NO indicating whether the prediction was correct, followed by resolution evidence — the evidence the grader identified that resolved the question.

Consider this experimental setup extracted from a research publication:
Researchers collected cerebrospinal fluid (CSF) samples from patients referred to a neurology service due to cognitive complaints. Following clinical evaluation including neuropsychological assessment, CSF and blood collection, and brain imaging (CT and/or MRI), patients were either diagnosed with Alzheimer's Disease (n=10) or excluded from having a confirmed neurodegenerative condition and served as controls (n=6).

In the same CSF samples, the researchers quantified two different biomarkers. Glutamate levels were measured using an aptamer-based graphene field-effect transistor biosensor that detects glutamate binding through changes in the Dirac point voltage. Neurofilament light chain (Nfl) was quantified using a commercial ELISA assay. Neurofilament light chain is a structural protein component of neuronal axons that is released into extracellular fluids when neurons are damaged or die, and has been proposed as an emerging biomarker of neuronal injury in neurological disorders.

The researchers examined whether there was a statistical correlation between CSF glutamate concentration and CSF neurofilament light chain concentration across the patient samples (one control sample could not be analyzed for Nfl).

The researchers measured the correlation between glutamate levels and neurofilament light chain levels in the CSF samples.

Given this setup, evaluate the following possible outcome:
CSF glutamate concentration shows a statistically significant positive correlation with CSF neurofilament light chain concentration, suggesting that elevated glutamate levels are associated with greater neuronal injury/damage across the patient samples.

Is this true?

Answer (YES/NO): YES